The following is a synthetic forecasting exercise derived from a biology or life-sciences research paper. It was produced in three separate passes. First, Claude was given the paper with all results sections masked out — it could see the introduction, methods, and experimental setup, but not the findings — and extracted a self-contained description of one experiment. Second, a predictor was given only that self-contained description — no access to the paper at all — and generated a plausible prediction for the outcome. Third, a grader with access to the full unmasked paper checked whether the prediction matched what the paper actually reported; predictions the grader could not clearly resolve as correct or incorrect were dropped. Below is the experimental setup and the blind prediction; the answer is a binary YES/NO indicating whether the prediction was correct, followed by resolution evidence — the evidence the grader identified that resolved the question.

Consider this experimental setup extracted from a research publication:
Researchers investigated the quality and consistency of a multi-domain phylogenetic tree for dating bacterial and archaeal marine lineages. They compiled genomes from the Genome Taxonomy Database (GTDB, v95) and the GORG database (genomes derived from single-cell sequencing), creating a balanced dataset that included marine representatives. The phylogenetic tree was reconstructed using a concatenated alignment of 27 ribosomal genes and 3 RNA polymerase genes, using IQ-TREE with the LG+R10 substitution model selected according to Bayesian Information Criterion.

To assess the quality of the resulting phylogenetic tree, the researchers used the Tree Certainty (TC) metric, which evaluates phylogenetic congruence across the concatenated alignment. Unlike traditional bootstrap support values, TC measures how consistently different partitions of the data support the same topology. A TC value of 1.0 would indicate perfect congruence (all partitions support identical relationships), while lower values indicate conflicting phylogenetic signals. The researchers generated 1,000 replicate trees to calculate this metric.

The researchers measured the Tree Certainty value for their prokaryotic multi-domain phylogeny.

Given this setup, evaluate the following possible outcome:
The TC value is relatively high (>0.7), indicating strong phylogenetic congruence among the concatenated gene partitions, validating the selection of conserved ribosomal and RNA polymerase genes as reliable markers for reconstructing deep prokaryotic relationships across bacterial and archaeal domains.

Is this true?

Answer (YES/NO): YES